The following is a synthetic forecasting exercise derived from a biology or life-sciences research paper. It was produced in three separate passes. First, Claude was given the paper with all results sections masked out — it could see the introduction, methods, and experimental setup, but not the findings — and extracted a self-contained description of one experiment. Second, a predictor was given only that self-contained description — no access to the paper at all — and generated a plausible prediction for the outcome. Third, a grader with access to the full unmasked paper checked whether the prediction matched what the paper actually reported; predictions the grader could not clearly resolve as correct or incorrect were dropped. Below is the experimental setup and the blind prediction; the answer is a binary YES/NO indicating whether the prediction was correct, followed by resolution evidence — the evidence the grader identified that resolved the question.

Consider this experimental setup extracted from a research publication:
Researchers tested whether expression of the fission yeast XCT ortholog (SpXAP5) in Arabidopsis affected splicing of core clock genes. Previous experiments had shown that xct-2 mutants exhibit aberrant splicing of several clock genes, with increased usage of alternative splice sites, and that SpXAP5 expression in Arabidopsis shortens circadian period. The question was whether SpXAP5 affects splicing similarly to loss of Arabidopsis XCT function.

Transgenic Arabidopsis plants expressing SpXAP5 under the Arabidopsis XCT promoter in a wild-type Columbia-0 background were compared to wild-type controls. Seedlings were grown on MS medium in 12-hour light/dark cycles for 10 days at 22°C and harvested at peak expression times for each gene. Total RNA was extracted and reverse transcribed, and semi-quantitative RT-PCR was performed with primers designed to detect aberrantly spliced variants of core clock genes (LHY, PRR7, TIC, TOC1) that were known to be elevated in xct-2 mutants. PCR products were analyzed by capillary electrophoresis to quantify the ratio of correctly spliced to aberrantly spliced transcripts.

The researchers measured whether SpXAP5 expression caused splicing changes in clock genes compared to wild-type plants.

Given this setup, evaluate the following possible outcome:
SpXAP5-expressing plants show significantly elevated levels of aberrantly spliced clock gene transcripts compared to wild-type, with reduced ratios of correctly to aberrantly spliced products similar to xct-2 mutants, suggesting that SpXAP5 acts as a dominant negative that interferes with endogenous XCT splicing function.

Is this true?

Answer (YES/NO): NO